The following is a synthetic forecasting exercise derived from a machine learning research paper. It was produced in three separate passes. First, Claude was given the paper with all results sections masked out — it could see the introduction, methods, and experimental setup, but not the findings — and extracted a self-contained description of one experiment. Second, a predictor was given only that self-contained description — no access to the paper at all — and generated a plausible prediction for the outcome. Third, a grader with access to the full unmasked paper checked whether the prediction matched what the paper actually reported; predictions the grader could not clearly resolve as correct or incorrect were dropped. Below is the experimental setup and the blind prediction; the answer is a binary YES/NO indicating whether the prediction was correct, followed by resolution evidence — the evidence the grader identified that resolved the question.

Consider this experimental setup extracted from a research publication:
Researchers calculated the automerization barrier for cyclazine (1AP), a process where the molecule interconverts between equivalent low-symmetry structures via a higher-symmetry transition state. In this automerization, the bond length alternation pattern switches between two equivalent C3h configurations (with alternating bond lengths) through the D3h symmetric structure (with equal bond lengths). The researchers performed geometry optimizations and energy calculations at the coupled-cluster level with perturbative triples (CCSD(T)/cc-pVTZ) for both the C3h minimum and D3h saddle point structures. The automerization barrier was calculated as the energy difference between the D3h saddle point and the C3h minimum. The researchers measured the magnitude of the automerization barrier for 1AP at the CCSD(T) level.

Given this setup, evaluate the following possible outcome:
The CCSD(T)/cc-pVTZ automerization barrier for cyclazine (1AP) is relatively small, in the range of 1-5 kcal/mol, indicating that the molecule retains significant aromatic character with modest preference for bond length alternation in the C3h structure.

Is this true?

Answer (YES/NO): NO